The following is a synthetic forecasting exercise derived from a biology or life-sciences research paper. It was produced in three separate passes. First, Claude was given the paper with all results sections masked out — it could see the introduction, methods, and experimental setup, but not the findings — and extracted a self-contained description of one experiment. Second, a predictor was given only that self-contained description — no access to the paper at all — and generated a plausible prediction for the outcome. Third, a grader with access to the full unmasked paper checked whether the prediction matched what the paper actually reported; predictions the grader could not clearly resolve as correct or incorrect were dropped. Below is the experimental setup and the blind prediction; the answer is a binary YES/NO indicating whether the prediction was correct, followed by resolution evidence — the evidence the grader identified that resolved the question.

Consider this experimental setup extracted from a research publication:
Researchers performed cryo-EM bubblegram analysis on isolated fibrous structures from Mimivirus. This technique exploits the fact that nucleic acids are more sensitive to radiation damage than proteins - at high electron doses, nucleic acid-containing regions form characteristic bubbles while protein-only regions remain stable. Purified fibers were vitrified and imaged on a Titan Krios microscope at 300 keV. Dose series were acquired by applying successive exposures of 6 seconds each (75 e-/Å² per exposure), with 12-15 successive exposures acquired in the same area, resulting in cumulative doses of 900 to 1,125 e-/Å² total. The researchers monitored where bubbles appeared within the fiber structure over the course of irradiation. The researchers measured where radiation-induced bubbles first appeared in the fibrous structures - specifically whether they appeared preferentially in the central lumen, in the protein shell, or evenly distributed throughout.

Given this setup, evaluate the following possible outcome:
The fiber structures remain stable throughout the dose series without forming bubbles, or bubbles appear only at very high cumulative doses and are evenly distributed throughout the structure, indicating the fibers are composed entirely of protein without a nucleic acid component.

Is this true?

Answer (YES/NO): NO